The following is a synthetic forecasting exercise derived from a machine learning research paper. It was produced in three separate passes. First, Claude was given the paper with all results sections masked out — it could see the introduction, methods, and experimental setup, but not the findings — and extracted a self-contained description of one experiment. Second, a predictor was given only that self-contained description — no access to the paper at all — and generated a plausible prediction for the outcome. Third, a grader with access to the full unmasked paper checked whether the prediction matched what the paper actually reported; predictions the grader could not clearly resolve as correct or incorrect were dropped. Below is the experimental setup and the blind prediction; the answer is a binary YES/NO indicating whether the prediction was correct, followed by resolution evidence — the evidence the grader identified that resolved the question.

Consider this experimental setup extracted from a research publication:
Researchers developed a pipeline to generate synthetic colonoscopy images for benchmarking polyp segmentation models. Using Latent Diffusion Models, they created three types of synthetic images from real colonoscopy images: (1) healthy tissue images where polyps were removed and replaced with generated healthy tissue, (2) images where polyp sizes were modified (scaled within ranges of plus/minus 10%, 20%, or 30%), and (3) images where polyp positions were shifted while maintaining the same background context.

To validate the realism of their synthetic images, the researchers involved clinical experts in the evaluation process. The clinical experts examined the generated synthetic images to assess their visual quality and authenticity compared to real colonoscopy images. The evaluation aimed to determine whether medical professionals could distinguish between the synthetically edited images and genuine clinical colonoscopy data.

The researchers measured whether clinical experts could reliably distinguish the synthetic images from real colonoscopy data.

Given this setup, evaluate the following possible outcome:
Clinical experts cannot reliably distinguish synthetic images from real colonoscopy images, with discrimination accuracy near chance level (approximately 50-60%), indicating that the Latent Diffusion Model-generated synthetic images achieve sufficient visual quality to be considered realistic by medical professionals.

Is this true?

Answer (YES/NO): YES